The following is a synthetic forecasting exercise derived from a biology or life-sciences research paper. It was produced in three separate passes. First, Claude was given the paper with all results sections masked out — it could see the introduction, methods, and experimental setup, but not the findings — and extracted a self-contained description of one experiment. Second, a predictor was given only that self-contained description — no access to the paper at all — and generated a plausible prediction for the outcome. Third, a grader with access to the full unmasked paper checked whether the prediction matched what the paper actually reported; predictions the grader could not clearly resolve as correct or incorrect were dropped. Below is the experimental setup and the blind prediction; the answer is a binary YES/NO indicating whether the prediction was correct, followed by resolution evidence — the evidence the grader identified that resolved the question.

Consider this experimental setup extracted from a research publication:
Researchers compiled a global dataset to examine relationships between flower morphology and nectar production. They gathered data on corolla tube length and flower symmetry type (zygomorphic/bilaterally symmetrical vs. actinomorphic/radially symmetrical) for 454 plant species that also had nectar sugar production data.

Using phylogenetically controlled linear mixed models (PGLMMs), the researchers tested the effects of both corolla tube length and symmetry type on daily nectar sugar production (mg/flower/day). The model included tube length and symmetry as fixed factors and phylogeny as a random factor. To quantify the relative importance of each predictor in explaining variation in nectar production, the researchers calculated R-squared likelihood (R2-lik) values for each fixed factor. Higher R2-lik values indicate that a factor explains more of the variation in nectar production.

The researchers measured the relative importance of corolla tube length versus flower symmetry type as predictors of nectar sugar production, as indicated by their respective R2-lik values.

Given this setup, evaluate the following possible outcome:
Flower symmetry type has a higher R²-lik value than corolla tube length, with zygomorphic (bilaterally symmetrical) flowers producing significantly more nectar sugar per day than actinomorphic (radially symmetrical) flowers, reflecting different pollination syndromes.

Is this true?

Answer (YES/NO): NO